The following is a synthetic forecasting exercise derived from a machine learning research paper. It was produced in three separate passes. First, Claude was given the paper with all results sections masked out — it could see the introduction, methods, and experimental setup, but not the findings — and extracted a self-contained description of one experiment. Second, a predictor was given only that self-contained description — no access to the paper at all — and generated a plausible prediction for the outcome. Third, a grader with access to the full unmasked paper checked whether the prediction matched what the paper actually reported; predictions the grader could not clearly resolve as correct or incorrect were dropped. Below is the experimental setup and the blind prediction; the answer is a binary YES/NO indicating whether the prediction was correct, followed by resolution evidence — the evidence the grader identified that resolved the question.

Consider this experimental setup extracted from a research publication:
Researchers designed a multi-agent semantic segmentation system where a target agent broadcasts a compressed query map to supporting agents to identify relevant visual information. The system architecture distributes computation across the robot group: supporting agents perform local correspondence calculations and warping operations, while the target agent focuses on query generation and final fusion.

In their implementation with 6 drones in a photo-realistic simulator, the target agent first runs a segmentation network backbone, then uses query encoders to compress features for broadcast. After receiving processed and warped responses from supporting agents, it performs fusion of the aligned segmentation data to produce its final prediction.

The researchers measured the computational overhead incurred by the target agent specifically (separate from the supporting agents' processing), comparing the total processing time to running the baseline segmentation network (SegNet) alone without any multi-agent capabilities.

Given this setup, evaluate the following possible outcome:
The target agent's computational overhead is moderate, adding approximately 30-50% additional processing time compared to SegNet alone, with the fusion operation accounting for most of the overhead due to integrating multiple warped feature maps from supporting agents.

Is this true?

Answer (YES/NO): NO